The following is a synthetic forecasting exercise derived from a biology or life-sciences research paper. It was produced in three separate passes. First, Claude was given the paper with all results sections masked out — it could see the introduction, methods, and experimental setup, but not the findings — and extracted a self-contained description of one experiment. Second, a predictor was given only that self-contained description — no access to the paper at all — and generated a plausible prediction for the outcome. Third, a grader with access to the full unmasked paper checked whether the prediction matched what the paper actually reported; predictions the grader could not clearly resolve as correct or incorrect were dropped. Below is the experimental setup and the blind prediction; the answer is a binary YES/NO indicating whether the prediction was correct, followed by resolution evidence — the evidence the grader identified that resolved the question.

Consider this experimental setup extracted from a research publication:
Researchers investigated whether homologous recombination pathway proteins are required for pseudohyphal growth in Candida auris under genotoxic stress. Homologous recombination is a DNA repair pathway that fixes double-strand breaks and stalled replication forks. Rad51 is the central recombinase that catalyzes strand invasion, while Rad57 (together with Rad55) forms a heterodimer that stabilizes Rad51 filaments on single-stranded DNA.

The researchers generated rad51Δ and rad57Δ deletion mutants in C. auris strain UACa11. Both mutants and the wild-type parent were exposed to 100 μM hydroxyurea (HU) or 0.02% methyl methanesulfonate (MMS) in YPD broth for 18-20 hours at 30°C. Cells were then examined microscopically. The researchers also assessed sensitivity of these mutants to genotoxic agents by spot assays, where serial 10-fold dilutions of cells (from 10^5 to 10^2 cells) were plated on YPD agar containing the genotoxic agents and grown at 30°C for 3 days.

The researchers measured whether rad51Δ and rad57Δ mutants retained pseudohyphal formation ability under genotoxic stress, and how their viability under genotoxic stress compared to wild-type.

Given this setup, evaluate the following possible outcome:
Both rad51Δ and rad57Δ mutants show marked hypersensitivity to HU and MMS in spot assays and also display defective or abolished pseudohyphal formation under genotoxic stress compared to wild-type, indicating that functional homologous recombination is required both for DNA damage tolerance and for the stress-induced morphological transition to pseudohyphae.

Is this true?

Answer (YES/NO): NO